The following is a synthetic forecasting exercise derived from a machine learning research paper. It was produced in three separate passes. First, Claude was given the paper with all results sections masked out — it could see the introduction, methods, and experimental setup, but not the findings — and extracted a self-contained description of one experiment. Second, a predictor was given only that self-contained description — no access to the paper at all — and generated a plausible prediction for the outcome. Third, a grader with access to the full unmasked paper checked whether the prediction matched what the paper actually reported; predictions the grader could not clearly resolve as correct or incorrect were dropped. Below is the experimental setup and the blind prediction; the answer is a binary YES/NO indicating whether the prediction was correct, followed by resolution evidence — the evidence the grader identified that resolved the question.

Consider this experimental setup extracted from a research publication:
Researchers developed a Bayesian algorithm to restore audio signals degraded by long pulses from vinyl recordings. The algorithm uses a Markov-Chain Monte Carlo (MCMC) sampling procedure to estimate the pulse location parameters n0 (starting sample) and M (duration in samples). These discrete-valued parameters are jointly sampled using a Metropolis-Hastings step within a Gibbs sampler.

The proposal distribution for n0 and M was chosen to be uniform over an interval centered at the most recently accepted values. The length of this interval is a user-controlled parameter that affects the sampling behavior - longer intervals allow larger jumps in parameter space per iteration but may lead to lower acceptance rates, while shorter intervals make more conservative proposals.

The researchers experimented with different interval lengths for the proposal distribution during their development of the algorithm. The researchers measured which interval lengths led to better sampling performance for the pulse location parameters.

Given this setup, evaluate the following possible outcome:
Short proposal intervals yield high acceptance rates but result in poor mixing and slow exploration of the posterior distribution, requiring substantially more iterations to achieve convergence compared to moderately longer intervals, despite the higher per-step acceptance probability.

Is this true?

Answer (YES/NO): NO